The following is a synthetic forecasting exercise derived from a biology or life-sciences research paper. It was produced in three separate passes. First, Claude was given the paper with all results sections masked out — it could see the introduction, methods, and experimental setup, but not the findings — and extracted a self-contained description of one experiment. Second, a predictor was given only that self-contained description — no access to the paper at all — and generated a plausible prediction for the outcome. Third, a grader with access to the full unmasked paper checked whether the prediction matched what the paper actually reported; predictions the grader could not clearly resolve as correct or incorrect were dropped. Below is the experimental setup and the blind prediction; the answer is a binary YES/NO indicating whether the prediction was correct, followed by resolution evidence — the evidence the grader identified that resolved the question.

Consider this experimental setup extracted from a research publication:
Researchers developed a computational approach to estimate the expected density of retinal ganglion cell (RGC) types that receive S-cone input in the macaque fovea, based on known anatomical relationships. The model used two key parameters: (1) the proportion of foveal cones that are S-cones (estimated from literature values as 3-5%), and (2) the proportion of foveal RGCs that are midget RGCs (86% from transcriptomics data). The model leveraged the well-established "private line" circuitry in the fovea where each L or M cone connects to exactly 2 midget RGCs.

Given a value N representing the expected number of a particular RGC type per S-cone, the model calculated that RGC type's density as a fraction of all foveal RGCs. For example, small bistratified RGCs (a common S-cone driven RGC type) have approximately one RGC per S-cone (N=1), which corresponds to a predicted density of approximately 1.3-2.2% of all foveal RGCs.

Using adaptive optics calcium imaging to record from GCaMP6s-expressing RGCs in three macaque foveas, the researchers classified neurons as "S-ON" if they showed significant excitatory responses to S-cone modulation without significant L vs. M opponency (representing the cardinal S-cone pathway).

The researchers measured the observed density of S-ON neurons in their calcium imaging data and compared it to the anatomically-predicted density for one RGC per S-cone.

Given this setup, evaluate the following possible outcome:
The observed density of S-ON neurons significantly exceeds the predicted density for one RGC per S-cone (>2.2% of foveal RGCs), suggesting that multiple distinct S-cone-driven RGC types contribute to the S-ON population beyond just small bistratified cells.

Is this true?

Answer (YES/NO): NO